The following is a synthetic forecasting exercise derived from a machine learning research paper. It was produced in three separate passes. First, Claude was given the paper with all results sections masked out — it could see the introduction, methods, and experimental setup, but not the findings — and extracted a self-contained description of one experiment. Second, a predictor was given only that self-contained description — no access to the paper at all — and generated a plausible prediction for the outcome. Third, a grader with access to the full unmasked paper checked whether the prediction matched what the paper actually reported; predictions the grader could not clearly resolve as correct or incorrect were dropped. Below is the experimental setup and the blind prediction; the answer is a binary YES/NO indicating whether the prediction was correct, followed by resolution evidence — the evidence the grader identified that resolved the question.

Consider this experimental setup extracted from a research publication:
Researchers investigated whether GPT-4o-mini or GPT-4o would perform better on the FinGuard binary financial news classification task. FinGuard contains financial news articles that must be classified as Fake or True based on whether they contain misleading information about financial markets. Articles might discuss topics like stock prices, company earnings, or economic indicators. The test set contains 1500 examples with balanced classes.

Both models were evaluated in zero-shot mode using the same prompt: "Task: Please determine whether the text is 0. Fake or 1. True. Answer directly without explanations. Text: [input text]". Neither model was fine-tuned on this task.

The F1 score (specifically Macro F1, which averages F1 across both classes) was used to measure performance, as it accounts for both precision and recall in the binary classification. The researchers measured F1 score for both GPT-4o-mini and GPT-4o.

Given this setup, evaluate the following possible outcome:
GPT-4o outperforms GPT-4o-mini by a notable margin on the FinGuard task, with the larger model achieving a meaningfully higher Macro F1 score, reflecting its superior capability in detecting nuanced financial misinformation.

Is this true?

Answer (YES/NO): NO